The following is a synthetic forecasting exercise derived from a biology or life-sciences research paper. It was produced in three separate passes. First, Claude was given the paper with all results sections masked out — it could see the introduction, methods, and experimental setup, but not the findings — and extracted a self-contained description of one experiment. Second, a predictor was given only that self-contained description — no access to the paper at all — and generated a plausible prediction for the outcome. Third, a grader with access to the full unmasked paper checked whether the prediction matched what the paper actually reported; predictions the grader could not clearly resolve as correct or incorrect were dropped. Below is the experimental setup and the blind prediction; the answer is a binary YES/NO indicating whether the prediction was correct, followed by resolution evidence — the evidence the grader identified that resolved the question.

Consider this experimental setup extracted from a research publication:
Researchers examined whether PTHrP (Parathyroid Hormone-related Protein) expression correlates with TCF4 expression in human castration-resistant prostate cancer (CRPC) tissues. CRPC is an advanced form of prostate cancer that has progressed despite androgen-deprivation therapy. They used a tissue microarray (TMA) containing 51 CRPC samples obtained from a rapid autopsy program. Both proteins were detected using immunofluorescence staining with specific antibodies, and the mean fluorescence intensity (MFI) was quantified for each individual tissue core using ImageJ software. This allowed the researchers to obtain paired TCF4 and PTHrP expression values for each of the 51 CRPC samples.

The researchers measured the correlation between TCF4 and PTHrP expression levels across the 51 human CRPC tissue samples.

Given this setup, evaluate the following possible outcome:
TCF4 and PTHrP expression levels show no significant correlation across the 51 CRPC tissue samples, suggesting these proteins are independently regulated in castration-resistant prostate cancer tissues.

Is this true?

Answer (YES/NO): NO